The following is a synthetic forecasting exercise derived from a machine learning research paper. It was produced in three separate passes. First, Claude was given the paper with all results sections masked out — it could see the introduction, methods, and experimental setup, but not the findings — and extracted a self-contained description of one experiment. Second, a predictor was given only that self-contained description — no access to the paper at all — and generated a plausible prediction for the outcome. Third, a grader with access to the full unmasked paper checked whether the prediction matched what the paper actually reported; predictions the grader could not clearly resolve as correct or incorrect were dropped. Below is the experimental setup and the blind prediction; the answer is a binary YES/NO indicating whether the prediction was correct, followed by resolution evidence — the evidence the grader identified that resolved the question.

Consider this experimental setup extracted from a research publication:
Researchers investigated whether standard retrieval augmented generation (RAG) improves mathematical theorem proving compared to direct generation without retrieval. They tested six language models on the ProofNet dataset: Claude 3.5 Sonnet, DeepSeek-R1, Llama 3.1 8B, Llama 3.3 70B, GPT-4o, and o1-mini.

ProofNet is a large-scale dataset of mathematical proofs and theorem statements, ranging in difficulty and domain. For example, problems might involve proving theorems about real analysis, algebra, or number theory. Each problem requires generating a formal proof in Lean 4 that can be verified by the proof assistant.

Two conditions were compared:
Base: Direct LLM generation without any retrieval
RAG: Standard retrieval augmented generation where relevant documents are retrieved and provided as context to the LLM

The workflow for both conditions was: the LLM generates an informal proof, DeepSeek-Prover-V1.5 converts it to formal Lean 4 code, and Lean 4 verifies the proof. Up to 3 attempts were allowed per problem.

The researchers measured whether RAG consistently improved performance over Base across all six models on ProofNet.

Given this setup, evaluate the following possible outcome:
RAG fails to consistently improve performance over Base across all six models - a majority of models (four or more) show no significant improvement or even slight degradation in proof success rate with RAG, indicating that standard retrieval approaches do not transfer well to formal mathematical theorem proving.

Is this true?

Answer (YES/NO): NO